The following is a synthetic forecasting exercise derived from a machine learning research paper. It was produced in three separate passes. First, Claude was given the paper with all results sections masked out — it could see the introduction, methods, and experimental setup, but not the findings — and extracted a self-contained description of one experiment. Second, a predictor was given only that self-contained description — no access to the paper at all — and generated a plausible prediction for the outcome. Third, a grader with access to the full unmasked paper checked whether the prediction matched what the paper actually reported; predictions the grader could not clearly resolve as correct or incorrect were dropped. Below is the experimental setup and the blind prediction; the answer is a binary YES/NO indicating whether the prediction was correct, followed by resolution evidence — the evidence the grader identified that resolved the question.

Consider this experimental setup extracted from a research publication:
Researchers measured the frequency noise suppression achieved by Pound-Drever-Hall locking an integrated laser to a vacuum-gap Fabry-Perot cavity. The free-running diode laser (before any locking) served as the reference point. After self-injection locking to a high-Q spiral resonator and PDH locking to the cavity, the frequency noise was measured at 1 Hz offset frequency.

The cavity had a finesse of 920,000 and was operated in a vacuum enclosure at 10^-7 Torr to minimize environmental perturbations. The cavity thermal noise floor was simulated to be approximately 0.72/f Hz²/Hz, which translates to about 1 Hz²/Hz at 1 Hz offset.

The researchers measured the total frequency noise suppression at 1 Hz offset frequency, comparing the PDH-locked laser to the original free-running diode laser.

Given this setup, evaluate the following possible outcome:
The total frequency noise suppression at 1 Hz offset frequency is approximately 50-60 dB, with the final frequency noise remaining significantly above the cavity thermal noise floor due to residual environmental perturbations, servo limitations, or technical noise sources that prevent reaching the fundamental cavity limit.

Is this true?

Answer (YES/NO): NO